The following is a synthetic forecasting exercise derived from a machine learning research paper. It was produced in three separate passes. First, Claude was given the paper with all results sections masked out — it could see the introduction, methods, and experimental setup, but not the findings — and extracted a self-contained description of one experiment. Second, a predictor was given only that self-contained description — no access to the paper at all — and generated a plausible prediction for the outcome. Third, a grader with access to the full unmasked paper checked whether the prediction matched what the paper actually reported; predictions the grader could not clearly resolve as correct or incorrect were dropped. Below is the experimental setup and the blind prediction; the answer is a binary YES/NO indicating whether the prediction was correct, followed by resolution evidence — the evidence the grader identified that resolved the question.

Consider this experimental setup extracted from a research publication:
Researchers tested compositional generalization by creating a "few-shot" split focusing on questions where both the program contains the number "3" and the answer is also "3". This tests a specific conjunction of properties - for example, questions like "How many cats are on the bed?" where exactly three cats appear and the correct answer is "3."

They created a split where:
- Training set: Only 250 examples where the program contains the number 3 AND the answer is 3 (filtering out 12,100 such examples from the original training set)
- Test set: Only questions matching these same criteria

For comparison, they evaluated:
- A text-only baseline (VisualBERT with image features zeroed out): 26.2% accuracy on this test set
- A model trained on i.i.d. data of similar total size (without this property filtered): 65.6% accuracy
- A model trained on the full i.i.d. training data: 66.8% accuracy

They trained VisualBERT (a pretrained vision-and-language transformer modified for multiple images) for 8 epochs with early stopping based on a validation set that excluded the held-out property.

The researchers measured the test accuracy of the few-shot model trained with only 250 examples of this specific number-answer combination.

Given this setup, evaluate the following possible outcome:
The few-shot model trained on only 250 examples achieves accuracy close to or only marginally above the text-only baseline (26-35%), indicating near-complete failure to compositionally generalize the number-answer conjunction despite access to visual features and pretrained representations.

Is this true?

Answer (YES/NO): NO